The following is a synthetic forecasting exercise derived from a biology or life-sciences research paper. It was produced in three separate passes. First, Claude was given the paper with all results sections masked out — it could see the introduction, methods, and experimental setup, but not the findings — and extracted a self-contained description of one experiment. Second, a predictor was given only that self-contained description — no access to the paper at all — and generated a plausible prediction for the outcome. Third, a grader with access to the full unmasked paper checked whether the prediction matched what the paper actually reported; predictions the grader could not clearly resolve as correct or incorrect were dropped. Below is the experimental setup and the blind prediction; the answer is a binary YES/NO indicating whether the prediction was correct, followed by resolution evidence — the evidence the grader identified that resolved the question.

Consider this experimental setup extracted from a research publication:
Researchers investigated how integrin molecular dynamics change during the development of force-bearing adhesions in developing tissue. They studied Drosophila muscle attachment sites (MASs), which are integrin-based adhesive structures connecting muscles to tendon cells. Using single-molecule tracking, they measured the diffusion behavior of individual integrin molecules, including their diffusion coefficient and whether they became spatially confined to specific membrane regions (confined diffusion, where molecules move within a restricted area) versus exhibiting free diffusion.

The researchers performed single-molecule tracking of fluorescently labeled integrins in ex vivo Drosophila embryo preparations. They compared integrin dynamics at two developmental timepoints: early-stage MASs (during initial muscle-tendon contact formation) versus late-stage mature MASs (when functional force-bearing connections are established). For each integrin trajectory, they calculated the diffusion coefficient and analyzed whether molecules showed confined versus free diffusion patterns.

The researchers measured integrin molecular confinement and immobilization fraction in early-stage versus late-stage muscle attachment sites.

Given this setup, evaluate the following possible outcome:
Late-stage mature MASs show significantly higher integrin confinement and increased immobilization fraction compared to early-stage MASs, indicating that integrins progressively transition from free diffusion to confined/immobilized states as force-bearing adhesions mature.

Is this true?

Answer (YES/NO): YES